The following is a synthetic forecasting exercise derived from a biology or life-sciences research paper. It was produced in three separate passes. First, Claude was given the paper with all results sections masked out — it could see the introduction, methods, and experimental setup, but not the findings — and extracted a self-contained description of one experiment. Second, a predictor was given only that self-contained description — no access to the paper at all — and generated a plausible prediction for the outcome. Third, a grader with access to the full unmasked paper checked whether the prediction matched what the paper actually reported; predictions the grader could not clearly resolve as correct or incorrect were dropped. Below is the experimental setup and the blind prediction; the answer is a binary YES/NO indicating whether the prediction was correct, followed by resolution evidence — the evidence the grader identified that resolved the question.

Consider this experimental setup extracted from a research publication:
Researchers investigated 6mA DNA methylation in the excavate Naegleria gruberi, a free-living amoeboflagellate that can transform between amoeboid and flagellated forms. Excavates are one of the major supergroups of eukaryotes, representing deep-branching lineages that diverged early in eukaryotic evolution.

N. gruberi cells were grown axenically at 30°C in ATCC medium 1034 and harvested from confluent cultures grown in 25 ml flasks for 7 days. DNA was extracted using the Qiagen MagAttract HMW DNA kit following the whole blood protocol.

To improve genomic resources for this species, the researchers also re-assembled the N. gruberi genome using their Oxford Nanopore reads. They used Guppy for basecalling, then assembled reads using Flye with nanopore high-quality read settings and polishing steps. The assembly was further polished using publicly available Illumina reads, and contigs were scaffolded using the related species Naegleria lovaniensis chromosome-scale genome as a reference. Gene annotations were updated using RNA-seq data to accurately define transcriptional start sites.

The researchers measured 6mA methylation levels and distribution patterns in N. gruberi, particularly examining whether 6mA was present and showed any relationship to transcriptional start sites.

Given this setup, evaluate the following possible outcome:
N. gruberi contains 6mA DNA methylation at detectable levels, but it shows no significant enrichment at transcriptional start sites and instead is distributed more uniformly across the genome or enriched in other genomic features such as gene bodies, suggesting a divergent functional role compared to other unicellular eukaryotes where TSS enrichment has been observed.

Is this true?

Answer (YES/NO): NO